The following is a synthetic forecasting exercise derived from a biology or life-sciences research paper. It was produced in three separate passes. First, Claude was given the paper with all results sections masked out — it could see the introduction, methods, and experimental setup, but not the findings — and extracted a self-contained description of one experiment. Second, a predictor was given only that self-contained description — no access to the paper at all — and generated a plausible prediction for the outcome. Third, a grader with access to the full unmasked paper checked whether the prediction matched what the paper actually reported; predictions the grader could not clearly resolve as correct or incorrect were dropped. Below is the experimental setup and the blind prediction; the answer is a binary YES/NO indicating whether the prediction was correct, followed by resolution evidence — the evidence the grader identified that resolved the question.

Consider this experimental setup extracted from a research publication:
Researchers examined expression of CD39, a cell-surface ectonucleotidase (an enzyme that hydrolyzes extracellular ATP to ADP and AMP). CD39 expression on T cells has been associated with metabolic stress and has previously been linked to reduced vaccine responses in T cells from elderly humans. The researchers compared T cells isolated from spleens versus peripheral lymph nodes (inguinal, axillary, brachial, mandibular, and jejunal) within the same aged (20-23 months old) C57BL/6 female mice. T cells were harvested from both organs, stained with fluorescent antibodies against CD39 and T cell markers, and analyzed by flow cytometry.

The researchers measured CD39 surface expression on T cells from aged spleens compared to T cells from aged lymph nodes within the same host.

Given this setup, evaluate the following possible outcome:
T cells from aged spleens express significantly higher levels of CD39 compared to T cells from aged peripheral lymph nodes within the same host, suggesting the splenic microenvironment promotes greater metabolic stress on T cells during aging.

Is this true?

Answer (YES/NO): YES